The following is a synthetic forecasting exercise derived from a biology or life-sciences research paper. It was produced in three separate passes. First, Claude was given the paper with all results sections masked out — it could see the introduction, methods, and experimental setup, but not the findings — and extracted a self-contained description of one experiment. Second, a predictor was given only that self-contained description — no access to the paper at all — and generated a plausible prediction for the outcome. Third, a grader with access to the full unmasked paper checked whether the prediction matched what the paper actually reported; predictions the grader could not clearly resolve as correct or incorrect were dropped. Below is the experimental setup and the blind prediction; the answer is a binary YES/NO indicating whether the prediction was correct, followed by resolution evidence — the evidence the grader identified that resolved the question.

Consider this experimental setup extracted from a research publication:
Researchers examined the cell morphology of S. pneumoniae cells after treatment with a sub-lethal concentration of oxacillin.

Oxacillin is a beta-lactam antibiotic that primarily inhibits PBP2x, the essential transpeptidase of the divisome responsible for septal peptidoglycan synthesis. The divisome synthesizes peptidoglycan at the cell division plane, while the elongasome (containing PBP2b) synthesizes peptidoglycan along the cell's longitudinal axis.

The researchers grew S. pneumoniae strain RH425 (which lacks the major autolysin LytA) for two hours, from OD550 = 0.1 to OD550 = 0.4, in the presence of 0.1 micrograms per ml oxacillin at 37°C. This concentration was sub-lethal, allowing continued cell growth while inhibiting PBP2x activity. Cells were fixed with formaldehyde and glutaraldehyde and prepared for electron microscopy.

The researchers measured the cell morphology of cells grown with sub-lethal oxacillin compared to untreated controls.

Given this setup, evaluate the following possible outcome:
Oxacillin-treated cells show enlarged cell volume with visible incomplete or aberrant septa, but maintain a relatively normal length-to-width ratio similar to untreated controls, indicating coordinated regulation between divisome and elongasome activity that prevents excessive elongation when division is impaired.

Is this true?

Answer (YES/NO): NO